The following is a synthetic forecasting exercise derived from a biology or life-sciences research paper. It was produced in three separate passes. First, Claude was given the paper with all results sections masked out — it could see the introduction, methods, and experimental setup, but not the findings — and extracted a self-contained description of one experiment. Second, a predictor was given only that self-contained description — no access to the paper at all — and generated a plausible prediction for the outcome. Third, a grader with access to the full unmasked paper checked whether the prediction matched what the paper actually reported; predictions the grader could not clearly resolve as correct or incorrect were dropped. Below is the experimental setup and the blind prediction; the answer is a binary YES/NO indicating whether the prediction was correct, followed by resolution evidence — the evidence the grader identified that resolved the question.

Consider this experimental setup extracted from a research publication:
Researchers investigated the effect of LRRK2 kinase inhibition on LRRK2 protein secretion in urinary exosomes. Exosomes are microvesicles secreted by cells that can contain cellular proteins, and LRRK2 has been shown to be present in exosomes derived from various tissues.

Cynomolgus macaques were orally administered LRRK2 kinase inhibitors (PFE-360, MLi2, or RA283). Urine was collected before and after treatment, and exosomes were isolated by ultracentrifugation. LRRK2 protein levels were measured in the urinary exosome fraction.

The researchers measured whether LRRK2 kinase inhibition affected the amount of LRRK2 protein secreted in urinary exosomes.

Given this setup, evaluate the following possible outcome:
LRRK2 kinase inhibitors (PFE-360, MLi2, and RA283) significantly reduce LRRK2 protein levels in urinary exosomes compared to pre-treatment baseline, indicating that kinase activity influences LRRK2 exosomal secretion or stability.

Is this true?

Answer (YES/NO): NO